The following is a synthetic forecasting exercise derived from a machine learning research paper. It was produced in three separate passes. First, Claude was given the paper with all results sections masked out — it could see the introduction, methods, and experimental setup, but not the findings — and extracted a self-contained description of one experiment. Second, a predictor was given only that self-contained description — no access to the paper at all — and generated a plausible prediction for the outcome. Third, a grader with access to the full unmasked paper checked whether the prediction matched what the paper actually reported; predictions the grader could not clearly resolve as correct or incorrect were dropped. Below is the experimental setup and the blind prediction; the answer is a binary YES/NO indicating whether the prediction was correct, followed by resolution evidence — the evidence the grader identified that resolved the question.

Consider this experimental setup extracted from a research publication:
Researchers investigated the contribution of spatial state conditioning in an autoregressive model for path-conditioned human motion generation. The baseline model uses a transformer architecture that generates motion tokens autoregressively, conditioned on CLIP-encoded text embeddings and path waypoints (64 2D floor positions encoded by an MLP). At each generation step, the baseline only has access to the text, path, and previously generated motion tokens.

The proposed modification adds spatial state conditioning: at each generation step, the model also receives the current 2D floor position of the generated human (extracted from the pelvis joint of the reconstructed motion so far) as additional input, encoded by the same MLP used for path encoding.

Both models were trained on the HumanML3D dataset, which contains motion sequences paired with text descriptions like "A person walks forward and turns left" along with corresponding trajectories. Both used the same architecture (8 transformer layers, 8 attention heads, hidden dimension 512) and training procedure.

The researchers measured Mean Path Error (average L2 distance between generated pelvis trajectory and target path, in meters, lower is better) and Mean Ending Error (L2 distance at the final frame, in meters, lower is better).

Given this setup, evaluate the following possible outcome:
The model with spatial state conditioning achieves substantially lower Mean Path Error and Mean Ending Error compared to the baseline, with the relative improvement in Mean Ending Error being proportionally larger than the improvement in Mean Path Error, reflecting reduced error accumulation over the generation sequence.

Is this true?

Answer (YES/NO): YES